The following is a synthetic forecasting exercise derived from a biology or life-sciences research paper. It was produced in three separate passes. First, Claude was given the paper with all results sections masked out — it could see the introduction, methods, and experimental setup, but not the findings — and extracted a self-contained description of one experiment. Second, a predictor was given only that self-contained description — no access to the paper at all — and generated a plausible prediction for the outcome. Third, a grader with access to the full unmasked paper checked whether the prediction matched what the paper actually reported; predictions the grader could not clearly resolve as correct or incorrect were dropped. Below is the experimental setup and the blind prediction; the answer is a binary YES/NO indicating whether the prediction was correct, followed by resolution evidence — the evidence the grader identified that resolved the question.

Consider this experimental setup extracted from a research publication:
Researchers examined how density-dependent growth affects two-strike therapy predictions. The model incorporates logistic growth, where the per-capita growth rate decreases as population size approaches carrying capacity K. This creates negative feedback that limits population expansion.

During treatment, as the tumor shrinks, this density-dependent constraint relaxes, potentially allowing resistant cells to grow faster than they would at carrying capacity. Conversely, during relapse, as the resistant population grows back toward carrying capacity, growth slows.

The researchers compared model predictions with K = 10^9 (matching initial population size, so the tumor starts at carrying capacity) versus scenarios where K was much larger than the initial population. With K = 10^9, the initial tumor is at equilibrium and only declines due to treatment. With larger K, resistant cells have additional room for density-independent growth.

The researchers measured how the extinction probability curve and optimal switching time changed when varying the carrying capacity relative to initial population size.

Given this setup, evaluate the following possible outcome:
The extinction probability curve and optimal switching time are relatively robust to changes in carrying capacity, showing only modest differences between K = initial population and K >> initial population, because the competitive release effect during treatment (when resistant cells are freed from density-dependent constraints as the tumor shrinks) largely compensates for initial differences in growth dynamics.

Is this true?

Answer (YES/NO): YES